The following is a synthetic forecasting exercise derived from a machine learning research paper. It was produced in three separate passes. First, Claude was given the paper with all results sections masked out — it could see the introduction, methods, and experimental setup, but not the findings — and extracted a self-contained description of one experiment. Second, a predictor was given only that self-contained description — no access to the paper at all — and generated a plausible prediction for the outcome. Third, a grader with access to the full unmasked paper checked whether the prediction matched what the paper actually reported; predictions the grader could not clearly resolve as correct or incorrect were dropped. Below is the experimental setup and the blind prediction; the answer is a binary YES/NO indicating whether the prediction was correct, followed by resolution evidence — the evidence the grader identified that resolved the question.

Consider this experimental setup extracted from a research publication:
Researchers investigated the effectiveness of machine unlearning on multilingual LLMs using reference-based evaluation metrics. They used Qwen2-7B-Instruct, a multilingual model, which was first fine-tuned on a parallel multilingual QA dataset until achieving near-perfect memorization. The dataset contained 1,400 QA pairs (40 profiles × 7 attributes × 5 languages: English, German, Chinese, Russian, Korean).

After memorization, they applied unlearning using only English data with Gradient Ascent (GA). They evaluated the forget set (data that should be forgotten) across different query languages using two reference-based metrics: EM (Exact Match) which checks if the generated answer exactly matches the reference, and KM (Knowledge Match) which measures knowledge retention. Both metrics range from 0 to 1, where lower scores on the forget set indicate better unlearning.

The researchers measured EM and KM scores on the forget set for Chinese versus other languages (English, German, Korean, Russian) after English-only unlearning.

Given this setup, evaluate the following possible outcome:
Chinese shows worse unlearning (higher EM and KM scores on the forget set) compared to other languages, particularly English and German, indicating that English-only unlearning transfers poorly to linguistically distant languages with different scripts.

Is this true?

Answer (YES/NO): NO